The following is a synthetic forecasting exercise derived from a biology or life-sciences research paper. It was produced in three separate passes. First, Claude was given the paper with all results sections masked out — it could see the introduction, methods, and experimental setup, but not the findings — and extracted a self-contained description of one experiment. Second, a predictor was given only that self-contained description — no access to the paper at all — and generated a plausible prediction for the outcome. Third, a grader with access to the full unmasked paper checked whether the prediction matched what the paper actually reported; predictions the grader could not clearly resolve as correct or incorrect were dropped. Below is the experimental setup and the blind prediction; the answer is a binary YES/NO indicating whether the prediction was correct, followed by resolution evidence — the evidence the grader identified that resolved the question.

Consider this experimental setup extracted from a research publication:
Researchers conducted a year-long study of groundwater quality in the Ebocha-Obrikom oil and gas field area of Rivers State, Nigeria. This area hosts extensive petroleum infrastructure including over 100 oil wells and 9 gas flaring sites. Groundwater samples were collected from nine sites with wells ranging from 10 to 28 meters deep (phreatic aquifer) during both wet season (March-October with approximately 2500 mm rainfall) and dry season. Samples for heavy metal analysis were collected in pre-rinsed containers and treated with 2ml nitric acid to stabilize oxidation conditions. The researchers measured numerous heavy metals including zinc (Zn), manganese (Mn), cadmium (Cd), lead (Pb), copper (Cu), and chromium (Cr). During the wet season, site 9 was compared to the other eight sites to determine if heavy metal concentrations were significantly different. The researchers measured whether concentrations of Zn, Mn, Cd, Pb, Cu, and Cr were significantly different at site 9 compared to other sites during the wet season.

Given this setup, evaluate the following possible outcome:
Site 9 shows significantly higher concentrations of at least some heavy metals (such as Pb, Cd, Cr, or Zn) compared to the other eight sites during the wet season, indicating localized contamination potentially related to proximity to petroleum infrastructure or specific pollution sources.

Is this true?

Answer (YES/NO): NO